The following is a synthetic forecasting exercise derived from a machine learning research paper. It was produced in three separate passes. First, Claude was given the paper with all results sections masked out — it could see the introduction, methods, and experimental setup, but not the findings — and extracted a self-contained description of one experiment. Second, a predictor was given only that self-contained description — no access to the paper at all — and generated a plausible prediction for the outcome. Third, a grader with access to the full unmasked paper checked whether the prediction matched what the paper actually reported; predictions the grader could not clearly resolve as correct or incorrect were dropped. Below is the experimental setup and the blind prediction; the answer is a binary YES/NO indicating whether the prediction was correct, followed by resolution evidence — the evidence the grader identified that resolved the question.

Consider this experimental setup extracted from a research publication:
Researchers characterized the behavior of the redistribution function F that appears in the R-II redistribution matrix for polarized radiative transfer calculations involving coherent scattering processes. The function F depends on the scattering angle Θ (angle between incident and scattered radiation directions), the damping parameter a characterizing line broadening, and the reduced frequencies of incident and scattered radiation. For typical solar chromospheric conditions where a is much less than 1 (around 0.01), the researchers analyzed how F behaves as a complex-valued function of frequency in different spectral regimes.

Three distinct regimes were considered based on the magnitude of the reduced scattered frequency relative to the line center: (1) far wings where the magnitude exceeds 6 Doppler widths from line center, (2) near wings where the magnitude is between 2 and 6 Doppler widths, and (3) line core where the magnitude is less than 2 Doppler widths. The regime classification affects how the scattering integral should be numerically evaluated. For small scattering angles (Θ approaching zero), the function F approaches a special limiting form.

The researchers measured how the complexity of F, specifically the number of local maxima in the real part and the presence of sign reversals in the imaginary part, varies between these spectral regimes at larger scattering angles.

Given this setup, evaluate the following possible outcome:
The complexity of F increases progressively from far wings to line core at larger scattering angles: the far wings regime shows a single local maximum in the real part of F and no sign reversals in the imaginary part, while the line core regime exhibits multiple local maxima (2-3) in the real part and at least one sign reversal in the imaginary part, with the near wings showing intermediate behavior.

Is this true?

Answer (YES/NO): NO